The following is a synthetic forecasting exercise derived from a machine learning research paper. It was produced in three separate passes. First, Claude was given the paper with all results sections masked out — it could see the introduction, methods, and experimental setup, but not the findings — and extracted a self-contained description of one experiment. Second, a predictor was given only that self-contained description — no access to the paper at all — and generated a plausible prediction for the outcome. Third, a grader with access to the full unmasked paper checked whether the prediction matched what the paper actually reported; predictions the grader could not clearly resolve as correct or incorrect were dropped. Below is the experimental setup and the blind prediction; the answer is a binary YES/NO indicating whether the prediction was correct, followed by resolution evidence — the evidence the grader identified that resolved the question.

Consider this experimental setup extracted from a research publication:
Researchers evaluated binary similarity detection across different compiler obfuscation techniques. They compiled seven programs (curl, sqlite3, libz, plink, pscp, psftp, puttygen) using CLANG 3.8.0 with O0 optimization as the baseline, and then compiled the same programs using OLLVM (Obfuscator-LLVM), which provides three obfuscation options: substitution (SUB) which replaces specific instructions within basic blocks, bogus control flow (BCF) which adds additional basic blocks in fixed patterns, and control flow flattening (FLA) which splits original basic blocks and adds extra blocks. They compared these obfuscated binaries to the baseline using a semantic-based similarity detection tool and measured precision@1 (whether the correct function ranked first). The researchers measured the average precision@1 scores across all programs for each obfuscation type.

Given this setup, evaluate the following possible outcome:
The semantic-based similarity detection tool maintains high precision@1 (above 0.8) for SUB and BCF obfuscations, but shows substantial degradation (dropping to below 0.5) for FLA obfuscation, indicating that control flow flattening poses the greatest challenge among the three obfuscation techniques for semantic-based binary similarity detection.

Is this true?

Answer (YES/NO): NO